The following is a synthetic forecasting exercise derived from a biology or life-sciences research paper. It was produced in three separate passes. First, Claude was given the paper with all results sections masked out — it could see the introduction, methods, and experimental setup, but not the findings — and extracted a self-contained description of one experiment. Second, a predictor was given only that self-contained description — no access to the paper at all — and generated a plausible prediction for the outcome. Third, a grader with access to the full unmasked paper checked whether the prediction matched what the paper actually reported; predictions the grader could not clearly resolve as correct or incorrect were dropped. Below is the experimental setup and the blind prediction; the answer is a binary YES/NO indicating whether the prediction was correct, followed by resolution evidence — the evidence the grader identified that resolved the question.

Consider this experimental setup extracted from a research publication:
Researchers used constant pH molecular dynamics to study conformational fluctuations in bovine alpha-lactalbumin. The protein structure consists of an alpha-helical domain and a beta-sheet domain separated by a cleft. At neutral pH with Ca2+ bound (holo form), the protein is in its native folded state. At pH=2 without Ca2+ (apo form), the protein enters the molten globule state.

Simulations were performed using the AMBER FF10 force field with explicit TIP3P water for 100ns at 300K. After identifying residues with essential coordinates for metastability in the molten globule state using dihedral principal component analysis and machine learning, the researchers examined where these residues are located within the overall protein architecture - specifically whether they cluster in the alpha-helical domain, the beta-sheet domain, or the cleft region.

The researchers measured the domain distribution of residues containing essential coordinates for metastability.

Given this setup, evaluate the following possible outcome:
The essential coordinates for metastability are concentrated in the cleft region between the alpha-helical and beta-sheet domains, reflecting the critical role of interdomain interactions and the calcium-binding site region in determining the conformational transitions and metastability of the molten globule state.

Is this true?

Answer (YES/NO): NO